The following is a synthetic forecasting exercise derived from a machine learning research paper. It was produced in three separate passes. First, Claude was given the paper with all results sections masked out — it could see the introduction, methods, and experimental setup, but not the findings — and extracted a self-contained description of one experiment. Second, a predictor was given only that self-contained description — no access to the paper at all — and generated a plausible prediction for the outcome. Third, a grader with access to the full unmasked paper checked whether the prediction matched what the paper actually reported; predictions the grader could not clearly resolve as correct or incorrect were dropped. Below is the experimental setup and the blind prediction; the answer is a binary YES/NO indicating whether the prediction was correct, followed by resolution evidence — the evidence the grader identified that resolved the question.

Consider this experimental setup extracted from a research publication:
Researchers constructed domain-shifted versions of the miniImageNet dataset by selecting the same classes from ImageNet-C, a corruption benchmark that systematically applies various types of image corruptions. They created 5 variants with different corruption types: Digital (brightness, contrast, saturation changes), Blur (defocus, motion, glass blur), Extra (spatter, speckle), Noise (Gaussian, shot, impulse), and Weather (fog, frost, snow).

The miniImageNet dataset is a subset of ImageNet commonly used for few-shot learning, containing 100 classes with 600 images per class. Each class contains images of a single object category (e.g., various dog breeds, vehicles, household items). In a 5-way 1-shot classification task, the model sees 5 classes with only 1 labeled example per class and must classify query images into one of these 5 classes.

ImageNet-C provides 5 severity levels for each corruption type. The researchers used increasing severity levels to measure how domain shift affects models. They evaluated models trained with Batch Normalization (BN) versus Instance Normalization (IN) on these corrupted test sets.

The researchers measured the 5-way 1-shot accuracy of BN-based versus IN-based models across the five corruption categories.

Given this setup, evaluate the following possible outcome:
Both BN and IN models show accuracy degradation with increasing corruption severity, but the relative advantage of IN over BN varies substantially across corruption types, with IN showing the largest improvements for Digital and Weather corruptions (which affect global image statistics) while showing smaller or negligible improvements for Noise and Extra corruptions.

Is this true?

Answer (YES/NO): NO